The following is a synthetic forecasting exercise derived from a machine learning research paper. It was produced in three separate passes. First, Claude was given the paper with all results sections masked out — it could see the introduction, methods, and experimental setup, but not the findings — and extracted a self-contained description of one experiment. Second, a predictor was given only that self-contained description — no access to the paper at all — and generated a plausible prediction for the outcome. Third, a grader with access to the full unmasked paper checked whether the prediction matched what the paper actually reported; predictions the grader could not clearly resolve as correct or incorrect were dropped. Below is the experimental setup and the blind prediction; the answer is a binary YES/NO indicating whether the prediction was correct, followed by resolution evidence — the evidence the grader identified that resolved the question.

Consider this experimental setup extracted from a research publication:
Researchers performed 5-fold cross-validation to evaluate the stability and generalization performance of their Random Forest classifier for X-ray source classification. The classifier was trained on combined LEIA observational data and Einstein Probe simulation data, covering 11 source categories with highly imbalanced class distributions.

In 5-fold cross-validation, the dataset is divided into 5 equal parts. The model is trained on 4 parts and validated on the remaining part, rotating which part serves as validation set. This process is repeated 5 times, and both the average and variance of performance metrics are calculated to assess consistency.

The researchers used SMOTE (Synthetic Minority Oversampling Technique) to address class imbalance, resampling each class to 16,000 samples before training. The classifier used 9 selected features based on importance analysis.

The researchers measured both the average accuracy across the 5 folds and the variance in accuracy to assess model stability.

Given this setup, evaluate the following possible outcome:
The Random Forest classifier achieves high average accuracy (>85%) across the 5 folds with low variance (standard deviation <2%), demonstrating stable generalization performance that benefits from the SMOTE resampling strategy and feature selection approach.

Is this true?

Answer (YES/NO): YES